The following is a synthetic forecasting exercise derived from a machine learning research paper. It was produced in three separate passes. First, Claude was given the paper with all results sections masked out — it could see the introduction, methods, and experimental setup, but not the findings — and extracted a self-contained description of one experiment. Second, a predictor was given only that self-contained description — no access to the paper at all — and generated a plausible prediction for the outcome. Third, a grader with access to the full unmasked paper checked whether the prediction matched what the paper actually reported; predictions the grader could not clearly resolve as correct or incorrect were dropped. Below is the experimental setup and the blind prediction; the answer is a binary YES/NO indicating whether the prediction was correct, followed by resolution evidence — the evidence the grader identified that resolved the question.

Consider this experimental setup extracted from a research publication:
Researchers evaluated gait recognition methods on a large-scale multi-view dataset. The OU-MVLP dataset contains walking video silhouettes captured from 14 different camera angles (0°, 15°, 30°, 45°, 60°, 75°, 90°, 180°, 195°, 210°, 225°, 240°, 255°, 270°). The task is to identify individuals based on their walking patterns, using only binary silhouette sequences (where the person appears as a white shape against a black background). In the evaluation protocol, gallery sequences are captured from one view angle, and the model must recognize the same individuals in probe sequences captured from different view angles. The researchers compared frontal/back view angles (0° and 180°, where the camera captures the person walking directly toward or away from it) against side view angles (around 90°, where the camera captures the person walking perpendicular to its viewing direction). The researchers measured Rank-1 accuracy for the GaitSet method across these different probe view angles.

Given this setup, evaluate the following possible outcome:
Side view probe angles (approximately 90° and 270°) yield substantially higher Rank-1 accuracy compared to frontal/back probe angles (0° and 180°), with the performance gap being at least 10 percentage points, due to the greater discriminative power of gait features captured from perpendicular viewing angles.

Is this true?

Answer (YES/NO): NO